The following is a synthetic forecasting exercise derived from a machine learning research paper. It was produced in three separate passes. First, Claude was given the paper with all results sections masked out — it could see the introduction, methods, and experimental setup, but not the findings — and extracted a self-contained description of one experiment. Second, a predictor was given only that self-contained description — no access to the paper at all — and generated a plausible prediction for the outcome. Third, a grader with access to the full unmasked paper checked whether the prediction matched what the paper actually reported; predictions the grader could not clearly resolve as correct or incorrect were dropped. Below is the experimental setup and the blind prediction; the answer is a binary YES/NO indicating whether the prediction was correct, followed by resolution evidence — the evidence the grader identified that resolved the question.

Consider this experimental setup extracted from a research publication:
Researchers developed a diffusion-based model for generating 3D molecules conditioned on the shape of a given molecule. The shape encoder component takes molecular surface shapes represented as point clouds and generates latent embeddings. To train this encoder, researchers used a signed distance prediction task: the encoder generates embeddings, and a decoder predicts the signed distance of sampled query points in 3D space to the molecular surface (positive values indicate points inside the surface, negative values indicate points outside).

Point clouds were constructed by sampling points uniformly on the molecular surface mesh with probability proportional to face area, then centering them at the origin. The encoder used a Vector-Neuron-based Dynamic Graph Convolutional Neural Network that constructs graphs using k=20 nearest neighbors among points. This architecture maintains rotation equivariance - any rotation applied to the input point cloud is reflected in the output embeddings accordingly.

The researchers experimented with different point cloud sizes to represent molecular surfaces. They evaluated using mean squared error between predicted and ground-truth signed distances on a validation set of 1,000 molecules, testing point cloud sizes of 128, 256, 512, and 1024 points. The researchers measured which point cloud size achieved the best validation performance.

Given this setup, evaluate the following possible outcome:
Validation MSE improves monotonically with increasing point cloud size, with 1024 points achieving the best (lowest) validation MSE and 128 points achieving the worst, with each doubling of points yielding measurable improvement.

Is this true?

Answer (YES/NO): NO